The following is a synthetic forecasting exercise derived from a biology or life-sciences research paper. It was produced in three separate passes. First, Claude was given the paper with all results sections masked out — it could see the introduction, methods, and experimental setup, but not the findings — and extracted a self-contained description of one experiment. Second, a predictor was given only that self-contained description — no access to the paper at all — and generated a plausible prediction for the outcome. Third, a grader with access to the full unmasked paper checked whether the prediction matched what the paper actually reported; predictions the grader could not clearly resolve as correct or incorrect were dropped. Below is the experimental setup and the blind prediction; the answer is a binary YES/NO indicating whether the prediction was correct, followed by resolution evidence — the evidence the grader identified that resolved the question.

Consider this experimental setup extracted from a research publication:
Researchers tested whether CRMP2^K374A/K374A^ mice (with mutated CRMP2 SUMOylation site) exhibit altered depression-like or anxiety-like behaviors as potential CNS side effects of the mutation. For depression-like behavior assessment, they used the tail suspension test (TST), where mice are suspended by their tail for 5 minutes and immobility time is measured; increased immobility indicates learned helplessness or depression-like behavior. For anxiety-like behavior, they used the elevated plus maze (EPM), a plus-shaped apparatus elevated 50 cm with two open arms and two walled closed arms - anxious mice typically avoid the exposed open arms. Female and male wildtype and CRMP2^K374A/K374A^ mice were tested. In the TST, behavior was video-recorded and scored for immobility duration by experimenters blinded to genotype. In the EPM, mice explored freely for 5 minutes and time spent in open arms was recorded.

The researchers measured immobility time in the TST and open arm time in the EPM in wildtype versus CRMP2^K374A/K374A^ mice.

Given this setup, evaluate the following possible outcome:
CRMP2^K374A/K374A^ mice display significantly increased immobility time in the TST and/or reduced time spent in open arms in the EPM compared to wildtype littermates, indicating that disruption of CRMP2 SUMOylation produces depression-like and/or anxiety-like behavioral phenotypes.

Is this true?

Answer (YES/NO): NO